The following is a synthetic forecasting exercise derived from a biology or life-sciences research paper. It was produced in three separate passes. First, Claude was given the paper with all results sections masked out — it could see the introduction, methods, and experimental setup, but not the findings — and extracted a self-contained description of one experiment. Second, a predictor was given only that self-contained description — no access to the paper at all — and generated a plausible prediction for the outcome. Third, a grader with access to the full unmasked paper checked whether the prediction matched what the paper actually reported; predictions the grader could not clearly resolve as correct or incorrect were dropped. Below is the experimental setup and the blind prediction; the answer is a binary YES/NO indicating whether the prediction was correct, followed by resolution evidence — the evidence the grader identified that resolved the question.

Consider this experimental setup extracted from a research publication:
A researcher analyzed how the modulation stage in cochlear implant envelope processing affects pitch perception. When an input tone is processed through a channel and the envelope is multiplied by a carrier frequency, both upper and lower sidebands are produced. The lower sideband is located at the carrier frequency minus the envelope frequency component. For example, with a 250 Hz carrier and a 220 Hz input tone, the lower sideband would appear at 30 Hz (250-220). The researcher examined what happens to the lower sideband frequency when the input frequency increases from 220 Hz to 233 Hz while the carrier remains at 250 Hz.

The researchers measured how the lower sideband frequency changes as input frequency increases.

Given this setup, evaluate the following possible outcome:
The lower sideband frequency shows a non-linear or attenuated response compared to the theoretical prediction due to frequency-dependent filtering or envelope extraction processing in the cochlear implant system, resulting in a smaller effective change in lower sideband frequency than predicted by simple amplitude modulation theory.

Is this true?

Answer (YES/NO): NO